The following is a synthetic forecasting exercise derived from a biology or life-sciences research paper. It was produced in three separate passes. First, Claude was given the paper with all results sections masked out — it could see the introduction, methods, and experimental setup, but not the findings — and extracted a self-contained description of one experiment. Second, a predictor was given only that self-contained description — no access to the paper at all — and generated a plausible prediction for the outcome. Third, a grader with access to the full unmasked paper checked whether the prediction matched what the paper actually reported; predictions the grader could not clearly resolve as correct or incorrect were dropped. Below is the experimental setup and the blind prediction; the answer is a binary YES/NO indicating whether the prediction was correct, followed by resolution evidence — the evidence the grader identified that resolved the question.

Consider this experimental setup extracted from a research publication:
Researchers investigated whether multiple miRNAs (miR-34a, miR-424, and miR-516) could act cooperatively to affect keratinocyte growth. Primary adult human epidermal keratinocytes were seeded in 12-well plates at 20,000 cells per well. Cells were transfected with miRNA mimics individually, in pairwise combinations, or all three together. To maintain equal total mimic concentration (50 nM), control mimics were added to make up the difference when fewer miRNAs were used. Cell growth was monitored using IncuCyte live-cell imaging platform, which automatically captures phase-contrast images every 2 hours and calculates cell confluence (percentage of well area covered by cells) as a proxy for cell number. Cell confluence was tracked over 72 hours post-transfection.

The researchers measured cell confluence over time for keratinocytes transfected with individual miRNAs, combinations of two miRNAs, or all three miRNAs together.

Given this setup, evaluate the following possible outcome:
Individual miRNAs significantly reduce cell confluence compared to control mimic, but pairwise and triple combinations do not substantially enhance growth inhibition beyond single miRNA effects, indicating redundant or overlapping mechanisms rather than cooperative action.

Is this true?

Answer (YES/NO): NO